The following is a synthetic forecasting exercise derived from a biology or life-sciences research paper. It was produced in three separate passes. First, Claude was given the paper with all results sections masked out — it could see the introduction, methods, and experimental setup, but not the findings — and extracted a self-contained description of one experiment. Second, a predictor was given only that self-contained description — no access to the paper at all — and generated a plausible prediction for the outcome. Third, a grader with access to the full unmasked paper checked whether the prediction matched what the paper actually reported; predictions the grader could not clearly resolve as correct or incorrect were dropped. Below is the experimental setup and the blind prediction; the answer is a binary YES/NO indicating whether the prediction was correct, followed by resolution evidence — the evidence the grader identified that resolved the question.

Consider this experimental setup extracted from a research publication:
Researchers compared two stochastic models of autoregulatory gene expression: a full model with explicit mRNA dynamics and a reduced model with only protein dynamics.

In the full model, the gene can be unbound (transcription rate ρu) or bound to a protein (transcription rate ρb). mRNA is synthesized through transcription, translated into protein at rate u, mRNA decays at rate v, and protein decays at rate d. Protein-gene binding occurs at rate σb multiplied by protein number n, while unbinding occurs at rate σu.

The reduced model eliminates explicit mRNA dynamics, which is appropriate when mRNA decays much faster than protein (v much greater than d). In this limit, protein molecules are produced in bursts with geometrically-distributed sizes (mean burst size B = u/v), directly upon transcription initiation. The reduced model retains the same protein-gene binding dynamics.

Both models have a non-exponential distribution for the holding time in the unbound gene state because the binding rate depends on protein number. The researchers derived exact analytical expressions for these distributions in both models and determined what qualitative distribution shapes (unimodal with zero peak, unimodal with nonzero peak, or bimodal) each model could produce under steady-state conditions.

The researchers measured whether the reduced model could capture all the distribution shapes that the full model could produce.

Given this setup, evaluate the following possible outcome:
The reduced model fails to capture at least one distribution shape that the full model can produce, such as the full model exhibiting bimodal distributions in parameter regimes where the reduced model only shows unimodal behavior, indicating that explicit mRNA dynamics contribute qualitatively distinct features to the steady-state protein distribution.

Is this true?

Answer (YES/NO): YES